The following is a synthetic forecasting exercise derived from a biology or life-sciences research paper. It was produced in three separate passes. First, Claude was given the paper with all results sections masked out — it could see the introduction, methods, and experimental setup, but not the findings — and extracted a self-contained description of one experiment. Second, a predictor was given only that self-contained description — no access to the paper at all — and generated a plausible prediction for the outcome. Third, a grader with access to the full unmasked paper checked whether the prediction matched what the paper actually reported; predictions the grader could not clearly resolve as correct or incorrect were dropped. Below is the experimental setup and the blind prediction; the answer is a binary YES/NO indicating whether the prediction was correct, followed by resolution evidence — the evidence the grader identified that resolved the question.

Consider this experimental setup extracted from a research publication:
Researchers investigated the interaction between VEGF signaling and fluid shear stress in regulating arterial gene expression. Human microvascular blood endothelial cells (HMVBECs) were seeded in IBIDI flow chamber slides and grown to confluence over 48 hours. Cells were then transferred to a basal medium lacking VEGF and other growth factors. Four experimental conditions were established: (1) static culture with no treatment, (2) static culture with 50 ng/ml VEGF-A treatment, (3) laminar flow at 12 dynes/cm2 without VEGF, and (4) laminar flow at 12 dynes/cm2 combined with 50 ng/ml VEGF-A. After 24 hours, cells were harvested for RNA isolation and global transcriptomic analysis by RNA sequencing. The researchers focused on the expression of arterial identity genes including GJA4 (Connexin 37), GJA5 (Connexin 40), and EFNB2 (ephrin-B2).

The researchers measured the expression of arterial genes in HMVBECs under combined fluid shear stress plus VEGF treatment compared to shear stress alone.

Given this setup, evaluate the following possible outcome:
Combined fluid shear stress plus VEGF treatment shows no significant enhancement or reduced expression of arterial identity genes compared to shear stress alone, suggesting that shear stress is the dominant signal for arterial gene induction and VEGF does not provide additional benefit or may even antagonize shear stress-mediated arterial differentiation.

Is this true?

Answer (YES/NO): YES